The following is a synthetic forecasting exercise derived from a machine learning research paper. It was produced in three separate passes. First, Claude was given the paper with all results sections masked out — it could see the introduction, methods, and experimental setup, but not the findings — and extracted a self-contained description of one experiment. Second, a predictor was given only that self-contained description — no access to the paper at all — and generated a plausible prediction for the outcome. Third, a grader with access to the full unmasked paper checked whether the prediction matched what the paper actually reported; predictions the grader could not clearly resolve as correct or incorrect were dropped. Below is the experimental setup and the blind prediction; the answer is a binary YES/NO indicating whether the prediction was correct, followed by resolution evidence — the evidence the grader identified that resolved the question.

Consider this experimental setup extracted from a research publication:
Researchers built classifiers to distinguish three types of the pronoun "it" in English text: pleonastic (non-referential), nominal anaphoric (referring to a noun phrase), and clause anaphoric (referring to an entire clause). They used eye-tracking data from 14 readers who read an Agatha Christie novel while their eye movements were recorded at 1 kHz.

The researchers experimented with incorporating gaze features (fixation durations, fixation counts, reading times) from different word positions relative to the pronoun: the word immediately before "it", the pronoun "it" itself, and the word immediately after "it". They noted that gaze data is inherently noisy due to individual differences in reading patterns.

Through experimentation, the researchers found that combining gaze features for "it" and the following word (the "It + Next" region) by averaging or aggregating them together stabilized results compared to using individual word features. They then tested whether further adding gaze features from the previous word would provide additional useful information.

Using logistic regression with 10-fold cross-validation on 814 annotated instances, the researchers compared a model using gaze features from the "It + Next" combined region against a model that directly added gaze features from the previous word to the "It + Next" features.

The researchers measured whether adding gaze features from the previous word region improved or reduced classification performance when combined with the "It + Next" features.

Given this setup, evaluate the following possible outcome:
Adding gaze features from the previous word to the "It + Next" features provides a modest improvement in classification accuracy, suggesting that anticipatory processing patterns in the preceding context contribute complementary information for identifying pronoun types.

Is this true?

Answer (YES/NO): NO